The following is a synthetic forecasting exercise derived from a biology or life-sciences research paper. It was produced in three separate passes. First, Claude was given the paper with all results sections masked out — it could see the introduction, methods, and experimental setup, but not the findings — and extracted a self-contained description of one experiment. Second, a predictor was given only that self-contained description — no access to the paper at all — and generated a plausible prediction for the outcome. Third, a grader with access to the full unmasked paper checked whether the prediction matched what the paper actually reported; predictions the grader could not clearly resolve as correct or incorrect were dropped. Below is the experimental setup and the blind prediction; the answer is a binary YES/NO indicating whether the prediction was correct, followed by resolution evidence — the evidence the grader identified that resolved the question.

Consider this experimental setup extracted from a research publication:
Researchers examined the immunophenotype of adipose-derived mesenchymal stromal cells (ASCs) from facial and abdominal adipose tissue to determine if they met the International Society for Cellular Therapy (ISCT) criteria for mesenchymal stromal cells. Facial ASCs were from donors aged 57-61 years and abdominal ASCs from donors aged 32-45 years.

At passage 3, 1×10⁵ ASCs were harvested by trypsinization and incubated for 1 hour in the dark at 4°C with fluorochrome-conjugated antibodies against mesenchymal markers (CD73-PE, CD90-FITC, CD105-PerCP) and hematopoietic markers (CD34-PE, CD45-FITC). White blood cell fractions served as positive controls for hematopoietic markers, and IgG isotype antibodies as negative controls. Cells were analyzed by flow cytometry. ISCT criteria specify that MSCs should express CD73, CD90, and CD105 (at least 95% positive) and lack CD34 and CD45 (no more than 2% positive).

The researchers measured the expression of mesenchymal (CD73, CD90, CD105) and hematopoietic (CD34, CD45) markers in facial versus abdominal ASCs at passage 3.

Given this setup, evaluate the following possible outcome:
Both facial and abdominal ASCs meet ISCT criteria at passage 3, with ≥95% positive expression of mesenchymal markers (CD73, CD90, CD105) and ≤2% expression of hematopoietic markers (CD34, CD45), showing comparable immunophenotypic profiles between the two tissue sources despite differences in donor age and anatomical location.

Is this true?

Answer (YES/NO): NO